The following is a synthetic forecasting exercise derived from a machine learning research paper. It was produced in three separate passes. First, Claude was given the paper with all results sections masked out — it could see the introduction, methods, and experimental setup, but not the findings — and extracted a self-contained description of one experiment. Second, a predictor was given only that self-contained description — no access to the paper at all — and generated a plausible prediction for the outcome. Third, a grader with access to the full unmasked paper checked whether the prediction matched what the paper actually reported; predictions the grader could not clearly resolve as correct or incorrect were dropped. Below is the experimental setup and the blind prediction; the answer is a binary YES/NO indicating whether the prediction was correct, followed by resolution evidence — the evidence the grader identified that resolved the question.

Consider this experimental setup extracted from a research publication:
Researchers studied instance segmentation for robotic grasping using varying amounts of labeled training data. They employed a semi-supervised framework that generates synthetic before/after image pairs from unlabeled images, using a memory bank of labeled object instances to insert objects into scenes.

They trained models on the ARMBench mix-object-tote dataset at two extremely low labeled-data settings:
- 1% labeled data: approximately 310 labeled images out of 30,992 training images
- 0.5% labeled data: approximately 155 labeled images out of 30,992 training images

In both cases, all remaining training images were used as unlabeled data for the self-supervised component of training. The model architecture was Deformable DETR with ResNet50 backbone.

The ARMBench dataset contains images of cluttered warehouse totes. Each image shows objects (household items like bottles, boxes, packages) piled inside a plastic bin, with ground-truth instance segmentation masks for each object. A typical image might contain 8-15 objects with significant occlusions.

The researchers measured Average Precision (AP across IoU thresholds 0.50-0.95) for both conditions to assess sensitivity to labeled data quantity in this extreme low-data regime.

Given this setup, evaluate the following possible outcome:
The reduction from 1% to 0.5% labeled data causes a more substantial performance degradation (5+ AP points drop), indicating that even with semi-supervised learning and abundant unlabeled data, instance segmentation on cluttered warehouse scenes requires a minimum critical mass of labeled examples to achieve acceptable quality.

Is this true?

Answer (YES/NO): NO